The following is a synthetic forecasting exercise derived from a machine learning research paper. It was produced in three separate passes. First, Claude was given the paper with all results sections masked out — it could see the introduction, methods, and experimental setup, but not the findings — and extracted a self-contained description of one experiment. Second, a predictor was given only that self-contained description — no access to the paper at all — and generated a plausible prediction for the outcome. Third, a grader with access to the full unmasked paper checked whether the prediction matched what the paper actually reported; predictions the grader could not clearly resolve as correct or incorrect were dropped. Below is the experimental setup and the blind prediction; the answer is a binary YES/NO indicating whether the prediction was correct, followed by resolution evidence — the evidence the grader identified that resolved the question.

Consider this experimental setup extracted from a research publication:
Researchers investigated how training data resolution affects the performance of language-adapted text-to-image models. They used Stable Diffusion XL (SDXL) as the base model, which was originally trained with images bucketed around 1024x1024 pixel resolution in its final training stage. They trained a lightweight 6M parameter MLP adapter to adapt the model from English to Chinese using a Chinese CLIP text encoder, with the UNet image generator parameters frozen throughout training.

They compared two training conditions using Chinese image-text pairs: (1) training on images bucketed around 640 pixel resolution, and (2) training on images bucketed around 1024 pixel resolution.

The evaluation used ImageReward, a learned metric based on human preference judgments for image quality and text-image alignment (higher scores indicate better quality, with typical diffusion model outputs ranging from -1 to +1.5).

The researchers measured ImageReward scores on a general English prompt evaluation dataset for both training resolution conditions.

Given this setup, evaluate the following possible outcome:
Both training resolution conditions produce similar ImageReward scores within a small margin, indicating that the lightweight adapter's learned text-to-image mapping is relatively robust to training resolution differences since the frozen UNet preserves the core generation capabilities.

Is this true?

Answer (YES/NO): NO